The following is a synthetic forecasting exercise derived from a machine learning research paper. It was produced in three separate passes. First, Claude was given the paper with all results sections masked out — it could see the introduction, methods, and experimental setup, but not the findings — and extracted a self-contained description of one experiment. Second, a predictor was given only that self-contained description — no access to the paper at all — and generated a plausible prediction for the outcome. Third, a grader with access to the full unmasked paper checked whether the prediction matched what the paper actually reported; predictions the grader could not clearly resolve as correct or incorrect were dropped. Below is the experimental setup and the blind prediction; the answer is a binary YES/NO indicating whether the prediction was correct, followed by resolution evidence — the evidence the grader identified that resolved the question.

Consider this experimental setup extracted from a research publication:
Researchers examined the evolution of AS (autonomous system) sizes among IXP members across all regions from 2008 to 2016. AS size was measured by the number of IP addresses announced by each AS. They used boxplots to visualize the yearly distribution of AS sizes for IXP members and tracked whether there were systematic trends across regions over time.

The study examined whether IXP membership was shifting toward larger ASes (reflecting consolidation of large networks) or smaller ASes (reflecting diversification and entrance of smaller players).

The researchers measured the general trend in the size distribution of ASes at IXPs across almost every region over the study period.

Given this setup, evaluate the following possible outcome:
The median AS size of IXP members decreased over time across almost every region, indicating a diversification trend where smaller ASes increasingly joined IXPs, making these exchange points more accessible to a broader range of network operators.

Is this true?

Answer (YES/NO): YES